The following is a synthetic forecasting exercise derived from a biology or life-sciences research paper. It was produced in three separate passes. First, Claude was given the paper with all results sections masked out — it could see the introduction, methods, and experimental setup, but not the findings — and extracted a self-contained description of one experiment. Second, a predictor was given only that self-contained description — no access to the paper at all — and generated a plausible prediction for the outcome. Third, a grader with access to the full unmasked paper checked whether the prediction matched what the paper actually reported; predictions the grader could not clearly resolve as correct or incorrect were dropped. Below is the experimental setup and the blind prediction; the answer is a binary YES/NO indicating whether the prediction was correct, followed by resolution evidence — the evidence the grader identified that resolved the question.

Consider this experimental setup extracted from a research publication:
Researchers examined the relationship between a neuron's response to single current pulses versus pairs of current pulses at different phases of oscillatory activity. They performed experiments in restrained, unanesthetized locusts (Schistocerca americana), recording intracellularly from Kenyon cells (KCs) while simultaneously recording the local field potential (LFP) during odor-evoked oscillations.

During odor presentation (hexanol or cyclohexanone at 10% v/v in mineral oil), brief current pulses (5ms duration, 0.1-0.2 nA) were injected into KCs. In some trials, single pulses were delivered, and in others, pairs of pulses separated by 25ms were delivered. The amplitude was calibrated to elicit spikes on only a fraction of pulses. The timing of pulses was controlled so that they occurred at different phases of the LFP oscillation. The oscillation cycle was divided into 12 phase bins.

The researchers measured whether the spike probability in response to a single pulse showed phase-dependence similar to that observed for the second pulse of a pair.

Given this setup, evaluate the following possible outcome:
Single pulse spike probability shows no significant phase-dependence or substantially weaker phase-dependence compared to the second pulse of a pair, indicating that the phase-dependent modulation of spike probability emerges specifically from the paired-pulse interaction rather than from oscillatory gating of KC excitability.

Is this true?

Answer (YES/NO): NO